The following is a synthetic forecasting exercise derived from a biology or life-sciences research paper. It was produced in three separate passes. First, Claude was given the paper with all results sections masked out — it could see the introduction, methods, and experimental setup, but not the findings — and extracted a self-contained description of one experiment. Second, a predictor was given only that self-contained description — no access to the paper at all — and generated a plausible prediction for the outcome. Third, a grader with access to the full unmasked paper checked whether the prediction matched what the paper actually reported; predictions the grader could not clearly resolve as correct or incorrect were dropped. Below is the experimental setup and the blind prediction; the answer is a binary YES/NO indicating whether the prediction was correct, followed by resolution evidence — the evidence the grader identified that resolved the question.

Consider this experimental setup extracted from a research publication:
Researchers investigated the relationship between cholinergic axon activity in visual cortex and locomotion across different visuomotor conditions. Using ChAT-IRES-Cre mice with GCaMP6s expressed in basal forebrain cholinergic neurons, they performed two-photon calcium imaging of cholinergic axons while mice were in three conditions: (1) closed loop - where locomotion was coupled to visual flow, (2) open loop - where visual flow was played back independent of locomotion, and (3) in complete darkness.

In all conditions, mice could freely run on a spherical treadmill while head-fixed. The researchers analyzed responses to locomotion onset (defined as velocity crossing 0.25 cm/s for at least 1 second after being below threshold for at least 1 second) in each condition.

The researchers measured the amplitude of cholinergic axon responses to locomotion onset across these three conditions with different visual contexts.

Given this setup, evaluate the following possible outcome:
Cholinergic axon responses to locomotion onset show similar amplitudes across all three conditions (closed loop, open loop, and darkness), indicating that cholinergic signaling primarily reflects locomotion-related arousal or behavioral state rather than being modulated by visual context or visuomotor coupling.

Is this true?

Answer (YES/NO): YES